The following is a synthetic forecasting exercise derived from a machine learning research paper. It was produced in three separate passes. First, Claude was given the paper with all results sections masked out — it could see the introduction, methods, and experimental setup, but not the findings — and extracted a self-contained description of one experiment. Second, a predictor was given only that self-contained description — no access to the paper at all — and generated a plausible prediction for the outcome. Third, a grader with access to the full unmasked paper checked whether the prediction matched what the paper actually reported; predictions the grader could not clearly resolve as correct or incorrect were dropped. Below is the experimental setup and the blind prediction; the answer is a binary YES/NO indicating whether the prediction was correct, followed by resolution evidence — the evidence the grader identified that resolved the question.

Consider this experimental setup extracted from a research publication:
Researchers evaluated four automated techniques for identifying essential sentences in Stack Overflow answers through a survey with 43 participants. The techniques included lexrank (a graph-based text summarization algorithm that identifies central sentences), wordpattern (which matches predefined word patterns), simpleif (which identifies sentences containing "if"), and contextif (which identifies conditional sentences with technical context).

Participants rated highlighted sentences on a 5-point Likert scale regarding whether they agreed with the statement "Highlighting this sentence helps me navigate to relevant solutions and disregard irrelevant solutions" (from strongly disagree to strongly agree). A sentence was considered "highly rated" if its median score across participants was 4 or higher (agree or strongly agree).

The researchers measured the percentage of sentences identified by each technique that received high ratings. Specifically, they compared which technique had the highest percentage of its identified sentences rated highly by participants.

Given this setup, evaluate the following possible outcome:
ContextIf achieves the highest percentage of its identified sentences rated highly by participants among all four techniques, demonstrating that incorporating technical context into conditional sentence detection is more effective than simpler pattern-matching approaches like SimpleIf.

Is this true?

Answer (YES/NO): NO